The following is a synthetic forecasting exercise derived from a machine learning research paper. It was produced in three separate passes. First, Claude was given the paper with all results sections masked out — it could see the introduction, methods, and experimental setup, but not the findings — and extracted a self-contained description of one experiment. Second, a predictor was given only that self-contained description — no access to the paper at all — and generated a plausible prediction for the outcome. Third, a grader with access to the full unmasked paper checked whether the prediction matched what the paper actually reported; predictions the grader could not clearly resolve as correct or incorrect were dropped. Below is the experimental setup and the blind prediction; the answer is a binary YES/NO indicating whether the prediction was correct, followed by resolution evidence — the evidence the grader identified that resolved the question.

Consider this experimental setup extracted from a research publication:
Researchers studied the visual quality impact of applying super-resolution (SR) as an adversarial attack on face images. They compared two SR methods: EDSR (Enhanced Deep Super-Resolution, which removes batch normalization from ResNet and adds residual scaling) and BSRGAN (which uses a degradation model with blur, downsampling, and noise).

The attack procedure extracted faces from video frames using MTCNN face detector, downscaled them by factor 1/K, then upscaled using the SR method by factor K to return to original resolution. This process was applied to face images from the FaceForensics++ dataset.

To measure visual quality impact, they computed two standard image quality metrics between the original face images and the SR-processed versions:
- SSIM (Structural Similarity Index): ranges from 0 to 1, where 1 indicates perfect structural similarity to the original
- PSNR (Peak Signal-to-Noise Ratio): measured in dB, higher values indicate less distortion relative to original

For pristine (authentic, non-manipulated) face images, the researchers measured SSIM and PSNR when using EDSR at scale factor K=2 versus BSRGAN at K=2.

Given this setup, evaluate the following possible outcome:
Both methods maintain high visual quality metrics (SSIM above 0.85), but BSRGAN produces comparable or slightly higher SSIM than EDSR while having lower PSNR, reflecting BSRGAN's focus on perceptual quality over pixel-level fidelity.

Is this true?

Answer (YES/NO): NO